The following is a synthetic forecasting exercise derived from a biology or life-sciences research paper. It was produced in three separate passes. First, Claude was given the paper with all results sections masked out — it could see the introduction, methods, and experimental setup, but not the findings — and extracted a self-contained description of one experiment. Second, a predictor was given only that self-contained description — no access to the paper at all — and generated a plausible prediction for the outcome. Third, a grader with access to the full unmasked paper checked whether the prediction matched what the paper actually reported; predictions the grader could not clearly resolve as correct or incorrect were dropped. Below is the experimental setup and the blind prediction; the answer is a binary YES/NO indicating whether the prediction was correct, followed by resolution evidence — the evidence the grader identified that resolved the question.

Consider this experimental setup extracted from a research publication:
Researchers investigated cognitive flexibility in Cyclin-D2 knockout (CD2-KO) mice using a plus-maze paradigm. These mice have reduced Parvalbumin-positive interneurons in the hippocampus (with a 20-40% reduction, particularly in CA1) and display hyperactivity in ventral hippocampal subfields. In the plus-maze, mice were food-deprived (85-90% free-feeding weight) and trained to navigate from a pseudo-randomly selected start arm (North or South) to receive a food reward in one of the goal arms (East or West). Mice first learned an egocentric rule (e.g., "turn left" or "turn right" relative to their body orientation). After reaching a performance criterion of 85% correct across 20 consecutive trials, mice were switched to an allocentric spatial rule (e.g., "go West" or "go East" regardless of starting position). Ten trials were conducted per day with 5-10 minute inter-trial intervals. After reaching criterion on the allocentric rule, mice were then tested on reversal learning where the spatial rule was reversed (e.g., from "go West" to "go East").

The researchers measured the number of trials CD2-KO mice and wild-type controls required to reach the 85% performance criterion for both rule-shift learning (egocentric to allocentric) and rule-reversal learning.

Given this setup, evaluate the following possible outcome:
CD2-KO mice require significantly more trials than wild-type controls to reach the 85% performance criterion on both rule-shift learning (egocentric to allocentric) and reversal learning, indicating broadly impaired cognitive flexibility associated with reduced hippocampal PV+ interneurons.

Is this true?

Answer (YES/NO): YES